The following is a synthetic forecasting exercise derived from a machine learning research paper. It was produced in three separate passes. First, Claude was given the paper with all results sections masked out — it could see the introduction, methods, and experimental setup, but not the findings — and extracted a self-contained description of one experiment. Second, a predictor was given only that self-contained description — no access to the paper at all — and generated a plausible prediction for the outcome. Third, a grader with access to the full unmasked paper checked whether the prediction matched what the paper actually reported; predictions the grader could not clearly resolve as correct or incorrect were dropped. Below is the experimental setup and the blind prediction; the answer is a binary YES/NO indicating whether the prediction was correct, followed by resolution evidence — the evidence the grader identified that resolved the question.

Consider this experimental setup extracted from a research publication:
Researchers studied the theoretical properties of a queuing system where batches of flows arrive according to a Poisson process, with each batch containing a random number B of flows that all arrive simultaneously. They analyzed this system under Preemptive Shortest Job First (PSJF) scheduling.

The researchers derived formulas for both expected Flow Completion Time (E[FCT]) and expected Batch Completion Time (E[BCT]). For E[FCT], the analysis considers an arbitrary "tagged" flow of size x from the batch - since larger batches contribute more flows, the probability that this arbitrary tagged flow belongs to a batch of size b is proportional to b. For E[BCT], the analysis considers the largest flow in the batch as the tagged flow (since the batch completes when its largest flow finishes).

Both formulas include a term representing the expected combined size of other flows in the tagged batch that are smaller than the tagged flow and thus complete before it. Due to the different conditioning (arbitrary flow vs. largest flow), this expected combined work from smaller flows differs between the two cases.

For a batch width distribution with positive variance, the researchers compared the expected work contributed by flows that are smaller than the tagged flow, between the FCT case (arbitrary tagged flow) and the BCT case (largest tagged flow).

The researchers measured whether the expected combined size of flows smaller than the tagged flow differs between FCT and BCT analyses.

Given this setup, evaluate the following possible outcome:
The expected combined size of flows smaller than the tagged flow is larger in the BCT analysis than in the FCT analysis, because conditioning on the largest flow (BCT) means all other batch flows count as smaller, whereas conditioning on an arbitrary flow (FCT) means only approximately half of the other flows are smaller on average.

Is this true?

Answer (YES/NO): NO